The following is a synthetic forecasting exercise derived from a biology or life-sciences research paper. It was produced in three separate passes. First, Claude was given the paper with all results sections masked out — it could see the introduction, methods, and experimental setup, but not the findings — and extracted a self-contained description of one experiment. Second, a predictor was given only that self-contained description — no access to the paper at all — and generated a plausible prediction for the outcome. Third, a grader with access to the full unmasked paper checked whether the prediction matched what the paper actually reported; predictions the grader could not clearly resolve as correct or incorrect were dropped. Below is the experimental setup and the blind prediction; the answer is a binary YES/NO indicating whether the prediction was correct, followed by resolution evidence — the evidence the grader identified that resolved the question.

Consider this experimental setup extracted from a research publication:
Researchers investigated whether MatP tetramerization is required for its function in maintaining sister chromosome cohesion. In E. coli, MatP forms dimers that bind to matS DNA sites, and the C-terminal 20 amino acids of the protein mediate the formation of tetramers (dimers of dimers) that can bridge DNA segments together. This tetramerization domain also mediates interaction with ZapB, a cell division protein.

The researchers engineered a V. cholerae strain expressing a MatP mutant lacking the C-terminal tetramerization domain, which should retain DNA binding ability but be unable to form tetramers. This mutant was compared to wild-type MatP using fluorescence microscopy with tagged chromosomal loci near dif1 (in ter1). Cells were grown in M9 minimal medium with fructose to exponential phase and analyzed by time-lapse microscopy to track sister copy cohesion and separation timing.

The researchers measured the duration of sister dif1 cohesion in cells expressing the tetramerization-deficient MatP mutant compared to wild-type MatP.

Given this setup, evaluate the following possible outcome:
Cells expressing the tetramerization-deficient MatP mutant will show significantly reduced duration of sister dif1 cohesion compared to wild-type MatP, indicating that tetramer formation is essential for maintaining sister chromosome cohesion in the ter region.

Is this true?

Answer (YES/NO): NO